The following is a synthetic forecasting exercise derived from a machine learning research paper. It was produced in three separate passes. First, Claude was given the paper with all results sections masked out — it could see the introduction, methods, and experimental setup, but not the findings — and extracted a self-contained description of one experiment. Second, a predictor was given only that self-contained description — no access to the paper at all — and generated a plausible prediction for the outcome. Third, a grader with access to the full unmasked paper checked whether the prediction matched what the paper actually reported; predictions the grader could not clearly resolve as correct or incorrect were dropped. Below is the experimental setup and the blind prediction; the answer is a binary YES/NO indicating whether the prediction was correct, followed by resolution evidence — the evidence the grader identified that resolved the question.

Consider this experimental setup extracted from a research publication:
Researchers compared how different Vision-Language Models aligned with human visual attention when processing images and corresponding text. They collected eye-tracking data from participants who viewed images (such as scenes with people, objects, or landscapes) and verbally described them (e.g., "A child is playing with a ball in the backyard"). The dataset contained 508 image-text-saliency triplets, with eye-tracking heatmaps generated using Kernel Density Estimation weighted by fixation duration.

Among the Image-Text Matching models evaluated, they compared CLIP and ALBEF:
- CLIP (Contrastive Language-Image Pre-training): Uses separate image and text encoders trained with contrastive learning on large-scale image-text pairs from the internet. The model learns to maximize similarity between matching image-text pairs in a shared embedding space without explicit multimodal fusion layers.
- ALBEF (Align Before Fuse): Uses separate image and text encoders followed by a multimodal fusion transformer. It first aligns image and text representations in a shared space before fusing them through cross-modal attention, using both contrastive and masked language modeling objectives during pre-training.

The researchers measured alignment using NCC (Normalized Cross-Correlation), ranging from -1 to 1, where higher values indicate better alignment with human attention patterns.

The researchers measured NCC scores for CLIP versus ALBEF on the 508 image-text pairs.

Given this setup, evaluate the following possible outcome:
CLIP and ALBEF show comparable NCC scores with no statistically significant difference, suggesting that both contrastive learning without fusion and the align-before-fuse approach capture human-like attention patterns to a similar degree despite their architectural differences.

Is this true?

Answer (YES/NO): NO